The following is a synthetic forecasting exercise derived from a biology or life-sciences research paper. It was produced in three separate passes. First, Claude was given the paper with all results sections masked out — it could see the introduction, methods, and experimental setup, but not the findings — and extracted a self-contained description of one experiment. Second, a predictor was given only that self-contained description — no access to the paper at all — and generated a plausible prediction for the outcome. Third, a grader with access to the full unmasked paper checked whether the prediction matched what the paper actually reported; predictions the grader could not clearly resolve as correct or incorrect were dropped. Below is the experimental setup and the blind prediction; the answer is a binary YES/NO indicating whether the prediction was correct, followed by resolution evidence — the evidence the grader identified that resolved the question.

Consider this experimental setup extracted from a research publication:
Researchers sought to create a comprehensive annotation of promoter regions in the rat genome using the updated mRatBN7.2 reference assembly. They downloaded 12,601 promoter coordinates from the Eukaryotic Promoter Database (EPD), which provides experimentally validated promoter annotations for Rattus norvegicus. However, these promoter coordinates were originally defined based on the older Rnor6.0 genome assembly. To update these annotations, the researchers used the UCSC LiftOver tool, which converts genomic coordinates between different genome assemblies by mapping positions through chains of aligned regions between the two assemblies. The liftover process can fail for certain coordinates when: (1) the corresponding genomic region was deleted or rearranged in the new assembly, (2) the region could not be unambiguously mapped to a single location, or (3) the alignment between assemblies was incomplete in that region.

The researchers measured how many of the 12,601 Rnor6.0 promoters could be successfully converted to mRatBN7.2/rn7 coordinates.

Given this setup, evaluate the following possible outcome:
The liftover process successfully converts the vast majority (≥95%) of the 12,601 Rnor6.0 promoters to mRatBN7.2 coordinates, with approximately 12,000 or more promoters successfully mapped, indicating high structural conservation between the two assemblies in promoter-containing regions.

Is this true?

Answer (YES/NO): YES